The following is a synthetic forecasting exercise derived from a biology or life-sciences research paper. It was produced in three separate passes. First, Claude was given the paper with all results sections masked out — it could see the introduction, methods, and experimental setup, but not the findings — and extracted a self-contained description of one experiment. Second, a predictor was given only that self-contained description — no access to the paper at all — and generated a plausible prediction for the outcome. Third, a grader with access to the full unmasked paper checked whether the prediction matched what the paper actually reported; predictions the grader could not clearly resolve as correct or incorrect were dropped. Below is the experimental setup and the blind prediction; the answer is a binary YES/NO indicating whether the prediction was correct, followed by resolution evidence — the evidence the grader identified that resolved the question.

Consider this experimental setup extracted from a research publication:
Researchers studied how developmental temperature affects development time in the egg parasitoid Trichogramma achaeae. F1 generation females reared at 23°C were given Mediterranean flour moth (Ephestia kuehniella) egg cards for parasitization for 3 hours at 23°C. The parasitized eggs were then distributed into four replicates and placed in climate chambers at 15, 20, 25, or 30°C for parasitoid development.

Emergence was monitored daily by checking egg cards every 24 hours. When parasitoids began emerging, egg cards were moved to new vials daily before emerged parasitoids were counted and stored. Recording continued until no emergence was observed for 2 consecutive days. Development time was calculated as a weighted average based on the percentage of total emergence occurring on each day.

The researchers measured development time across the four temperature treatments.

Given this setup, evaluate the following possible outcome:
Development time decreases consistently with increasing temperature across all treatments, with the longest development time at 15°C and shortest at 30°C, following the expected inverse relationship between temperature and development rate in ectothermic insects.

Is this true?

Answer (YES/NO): YES